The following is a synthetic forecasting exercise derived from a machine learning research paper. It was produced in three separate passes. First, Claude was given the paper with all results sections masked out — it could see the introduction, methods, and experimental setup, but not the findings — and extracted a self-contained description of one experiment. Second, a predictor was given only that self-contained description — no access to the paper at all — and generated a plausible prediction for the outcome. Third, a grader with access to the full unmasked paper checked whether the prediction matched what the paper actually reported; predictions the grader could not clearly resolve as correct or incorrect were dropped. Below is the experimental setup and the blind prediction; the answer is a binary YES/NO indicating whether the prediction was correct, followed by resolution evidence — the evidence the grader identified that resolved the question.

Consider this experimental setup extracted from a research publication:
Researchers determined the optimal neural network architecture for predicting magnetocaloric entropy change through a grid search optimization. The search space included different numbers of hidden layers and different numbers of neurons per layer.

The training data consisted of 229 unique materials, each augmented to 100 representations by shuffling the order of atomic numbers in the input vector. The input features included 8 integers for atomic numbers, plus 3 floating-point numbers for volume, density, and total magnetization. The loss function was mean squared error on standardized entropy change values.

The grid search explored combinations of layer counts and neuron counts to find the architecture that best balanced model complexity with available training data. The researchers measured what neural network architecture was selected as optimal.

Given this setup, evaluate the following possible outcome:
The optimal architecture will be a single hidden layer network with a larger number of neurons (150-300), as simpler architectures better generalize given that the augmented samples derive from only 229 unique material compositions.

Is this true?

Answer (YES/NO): NO